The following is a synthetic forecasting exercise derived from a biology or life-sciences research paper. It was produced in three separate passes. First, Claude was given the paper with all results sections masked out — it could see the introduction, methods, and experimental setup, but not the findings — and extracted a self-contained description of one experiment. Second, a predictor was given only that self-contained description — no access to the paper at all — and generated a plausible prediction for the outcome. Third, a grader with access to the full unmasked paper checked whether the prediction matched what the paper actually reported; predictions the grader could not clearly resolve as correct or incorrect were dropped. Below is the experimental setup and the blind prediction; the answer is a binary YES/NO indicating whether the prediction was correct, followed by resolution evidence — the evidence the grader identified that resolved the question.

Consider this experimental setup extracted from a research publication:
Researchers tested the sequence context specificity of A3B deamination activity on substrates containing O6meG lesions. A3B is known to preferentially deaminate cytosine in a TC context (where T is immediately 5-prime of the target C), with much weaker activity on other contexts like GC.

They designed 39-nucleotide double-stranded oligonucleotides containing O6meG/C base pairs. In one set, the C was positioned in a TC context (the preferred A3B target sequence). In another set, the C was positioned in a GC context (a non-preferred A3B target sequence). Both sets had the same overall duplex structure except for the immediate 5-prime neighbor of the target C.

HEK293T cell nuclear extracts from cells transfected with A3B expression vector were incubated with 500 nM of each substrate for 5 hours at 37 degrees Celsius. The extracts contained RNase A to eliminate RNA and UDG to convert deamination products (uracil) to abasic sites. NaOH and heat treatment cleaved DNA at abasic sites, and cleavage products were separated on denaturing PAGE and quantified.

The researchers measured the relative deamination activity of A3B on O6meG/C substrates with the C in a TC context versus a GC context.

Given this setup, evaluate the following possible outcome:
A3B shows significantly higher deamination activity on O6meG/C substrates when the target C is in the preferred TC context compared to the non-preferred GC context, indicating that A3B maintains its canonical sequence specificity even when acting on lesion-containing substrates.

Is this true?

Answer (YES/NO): YES